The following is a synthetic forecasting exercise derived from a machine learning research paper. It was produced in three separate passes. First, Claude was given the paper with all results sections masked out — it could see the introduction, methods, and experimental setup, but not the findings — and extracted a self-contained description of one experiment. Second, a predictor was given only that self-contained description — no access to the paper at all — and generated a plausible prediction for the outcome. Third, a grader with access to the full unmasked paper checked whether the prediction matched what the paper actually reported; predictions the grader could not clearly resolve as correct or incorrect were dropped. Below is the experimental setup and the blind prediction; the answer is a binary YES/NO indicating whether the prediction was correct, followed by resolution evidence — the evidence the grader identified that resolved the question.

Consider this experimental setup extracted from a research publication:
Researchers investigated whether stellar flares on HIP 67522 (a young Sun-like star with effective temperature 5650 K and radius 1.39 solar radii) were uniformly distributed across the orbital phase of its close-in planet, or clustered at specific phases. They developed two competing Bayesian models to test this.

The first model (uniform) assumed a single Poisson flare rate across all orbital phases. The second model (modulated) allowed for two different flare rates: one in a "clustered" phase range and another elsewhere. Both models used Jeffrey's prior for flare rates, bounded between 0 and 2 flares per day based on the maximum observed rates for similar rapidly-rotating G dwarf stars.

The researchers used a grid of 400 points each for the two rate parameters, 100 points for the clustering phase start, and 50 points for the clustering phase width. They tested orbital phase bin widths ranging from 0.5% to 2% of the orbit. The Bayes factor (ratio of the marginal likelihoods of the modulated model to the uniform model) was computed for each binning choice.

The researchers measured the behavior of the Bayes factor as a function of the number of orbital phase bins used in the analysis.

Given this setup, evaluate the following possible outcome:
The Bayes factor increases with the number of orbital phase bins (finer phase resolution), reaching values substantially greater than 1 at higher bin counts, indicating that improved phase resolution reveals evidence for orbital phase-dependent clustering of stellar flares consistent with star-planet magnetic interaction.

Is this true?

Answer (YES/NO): YES